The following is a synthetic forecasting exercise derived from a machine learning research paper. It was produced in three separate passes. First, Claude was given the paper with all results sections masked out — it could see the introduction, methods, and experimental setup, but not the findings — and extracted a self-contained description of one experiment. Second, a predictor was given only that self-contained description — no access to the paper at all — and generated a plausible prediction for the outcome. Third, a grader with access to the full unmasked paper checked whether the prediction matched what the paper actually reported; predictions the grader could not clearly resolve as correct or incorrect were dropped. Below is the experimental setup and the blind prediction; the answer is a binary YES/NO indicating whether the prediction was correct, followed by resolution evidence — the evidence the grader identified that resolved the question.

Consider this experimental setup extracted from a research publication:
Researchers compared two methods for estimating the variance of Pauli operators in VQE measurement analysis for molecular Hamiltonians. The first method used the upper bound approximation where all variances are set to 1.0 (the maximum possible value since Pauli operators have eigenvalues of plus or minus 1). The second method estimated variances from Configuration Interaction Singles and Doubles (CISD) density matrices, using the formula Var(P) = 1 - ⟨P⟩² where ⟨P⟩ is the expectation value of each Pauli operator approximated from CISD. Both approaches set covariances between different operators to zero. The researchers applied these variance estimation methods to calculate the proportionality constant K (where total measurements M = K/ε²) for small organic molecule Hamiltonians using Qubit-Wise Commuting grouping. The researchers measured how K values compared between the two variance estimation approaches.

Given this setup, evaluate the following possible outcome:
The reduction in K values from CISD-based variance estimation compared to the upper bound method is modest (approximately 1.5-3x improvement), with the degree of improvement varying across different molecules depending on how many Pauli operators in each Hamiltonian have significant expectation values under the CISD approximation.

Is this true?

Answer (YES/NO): NO